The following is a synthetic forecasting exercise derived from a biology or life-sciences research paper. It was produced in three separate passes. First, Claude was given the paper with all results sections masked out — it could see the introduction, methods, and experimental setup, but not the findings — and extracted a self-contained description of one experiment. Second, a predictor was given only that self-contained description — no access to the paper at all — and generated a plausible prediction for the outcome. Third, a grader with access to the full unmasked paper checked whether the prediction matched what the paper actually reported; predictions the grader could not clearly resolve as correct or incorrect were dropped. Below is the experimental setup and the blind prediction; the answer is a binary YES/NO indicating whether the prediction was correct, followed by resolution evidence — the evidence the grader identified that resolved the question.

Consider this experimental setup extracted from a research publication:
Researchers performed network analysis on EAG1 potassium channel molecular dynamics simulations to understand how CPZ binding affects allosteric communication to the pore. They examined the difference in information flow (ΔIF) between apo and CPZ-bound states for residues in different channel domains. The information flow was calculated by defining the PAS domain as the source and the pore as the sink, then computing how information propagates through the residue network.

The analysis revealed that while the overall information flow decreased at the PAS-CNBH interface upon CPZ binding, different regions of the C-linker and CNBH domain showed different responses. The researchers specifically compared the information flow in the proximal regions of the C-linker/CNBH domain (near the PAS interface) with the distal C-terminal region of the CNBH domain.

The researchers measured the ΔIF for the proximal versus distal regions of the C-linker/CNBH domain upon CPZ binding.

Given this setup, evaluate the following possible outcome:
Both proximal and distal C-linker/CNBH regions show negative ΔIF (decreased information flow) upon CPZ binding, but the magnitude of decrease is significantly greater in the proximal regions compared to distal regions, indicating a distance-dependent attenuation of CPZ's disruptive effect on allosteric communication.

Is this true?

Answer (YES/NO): NO